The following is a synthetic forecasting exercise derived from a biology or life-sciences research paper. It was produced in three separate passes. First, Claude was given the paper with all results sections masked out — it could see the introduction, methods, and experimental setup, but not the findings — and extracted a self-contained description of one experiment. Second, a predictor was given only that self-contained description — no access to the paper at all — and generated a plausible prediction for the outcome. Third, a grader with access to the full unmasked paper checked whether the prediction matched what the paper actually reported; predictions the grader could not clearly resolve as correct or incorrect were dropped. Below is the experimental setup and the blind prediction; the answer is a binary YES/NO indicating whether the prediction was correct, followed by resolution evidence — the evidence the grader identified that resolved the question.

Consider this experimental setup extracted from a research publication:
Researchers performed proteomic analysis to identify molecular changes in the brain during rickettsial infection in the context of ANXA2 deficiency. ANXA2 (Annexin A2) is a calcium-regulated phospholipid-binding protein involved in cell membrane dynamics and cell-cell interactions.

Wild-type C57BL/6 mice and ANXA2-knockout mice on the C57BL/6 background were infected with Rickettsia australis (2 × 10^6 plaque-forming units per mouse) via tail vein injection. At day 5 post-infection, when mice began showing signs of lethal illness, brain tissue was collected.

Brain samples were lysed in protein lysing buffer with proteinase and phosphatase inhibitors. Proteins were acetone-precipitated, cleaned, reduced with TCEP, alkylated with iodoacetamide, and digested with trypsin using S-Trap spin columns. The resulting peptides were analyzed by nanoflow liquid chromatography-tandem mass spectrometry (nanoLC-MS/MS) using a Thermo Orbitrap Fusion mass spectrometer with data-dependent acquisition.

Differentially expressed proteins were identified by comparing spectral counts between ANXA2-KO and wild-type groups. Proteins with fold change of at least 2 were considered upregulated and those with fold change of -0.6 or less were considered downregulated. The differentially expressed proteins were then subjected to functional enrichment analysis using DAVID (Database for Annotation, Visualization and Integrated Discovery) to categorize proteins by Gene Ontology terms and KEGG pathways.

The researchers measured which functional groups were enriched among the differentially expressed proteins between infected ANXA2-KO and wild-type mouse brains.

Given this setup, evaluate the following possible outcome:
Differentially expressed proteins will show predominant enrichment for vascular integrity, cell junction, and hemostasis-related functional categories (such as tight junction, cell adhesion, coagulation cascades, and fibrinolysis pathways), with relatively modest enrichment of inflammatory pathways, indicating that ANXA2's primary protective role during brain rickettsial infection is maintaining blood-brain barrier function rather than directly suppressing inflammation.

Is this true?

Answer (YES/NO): NO